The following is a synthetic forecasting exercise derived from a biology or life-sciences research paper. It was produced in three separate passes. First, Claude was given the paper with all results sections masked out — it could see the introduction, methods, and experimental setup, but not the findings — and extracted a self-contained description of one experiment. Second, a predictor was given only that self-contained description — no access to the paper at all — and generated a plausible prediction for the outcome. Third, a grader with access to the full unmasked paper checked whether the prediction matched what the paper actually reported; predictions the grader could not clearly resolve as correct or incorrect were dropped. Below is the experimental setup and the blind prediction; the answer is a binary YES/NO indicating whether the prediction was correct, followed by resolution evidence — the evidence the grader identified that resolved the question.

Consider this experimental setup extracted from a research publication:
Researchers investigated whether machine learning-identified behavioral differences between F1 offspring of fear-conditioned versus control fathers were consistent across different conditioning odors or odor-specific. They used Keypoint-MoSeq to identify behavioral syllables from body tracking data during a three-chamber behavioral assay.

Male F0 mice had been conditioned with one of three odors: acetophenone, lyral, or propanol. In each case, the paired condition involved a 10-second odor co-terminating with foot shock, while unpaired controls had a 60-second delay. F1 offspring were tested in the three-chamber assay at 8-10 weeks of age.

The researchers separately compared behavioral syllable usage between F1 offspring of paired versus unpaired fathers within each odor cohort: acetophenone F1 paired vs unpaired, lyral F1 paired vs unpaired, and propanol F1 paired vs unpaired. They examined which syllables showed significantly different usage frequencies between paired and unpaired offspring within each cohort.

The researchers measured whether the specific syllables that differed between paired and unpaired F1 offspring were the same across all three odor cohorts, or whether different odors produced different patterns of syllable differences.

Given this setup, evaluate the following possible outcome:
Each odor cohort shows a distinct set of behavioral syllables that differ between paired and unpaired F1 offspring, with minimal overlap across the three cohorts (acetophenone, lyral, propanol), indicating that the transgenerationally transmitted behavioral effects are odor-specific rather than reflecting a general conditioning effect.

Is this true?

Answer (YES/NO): YES